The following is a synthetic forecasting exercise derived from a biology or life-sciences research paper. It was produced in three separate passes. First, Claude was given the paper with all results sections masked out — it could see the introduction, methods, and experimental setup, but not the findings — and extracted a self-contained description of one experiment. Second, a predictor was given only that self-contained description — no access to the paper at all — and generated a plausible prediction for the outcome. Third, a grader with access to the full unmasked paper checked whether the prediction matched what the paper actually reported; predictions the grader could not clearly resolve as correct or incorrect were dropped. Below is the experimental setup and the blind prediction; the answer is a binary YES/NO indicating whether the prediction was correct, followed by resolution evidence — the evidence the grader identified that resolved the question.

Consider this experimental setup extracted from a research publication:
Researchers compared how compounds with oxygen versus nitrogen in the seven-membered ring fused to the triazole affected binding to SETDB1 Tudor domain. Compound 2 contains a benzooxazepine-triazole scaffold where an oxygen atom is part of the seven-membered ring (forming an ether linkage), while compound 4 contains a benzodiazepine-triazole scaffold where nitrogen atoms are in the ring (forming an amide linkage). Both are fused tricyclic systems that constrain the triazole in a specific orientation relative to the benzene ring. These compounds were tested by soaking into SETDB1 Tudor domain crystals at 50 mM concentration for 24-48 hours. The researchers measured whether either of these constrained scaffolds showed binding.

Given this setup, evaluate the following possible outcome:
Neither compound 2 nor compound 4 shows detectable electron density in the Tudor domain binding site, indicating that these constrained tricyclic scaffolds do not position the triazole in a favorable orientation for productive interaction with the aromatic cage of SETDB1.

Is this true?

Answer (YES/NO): NO